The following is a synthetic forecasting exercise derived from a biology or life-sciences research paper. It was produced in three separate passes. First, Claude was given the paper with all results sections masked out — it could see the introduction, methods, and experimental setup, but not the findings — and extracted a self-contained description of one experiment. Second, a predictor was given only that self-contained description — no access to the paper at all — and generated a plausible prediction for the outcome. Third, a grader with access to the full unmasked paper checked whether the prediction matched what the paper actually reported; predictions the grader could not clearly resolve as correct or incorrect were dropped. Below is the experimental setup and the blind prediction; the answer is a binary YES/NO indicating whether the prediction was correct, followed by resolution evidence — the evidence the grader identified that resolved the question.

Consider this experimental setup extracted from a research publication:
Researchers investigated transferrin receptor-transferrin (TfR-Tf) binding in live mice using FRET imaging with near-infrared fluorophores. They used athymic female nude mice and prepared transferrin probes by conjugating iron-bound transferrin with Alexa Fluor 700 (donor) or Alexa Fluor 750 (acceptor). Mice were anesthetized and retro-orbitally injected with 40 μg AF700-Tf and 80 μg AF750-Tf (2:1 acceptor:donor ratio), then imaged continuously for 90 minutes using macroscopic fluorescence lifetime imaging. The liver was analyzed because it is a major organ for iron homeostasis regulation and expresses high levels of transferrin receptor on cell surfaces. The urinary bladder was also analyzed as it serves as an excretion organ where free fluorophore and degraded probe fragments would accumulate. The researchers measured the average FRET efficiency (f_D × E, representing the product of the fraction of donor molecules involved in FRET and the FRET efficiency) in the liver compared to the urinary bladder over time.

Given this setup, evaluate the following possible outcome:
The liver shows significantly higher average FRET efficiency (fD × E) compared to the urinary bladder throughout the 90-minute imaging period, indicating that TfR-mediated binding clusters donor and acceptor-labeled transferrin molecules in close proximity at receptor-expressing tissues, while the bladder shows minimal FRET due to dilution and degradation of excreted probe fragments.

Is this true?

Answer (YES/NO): YES